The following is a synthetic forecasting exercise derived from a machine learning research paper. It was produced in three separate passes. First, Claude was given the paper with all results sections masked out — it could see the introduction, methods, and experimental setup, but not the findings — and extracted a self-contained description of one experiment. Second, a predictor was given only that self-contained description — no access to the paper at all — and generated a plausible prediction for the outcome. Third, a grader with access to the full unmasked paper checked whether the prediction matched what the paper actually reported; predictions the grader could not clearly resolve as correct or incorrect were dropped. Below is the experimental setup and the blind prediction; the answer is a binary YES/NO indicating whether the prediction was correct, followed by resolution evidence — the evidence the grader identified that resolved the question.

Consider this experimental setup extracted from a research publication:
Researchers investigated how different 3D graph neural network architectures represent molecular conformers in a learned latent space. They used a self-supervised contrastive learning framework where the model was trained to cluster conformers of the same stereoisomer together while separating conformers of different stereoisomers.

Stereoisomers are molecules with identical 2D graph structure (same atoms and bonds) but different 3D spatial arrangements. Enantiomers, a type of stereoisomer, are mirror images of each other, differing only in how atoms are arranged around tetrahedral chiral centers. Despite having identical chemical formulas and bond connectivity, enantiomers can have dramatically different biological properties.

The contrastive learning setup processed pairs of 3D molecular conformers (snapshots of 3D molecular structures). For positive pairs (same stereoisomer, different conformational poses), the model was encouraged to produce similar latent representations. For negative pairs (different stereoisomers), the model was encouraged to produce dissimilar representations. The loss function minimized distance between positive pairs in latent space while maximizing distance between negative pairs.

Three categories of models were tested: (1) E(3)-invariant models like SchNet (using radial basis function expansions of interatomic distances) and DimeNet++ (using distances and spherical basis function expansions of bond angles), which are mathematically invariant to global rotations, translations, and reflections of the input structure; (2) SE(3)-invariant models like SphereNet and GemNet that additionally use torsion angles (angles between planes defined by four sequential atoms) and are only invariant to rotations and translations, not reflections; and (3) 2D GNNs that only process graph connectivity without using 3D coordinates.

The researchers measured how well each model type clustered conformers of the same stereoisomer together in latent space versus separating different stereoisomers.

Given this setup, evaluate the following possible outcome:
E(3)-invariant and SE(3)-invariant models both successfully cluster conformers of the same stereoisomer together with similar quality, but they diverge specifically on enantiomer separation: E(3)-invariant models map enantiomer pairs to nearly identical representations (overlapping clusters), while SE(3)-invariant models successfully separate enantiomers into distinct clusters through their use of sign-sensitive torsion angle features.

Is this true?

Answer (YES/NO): NO